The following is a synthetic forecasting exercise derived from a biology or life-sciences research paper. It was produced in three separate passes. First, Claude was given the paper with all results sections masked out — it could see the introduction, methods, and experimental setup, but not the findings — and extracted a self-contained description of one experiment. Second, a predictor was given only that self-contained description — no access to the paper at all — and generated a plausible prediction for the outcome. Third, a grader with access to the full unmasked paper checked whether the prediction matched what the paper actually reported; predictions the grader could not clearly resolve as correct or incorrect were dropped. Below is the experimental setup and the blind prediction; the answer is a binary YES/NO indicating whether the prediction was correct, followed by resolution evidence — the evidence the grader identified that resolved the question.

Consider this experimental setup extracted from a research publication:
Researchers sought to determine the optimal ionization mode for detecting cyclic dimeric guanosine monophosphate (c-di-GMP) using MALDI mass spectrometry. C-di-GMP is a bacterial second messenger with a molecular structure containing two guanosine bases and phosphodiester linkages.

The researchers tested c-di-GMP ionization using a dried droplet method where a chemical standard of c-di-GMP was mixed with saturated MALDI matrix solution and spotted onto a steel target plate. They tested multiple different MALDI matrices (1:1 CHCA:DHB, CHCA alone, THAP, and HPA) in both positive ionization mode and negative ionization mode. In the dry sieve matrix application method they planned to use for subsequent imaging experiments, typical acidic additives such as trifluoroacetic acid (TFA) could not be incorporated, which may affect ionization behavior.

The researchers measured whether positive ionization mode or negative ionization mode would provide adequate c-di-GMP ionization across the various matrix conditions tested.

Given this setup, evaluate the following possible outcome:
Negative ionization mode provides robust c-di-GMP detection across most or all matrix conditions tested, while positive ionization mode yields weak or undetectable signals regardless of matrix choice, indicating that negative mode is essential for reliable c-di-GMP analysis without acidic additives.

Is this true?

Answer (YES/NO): NO